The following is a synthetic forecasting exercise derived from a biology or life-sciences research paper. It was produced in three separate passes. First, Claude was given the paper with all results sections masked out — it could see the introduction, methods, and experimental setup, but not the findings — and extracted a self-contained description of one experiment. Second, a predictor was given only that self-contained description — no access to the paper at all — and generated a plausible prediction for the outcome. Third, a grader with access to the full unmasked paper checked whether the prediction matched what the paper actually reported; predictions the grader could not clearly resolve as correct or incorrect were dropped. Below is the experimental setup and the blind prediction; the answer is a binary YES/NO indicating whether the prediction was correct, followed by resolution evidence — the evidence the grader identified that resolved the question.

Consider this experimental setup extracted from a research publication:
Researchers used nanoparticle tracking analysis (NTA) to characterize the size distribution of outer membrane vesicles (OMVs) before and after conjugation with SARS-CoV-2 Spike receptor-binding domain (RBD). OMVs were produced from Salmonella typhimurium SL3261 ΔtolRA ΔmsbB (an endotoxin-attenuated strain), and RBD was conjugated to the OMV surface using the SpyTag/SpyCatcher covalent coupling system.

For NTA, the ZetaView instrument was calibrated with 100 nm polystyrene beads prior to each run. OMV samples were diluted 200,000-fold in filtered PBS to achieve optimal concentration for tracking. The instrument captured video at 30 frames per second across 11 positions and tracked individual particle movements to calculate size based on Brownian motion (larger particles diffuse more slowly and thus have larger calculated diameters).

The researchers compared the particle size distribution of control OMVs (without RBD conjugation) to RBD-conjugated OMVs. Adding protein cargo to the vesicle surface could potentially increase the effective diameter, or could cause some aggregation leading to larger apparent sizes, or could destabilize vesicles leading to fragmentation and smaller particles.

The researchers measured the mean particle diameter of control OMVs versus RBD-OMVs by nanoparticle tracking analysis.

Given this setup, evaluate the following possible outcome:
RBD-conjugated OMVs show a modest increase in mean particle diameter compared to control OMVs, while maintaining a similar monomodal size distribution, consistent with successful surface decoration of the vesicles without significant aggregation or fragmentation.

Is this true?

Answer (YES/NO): NO